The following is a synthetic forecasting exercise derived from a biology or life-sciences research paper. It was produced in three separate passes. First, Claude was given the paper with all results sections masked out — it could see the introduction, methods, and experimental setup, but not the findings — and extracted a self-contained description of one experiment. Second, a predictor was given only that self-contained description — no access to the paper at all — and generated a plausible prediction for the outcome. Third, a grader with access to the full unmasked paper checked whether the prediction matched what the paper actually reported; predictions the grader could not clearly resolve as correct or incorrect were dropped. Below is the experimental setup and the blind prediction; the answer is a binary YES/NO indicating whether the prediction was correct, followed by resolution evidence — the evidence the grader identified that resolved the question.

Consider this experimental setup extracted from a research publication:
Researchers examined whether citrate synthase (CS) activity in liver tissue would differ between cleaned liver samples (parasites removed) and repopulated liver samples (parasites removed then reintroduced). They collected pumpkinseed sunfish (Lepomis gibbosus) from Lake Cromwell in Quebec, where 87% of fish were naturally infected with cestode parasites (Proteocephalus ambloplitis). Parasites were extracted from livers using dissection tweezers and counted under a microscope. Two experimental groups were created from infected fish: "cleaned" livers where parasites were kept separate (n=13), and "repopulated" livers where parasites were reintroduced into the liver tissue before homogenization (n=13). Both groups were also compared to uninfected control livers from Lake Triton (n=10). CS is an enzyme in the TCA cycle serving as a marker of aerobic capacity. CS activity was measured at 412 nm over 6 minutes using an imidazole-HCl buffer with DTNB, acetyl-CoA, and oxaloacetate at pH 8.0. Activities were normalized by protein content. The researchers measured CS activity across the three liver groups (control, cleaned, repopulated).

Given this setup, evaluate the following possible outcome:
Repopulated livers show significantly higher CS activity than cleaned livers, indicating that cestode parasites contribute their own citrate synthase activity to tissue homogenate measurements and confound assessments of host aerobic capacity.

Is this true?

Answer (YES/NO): NO